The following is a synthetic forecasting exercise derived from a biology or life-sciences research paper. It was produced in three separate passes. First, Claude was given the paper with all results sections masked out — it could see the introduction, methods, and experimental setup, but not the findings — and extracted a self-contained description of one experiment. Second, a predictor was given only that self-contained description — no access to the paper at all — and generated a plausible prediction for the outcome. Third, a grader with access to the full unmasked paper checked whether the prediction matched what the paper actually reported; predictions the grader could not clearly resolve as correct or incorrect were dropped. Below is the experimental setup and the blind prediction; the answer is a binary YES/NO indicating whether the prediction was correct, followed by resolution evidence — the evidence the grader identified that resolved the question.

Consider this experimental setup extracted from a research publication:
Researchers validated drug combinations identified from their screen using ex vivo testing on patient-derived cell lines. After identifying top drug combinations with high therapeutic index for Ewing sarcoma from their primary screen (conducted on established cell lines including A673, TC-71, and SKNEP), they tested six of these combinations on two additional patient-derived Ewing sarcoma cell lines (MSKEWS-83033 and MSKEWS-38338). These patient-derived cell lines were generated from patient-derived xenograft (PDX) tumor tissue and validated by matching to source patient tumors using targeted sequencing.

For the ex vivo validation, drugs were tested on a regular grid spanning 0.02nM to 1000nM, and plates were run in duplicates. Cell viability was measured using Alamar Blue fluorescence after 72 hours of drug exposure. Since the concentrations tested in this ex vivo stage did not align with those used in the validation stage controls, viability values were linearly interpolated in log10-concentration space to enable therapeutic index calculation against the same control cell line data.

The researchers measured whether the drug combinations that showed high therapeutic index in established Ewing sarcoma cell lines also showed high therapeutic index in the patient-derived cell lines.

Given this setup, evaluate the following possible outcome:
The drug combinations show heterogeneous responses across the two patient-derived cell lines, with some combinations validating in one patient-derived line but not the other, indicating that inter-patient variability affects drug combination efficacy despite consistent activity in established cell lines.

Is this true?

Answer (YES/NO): NO